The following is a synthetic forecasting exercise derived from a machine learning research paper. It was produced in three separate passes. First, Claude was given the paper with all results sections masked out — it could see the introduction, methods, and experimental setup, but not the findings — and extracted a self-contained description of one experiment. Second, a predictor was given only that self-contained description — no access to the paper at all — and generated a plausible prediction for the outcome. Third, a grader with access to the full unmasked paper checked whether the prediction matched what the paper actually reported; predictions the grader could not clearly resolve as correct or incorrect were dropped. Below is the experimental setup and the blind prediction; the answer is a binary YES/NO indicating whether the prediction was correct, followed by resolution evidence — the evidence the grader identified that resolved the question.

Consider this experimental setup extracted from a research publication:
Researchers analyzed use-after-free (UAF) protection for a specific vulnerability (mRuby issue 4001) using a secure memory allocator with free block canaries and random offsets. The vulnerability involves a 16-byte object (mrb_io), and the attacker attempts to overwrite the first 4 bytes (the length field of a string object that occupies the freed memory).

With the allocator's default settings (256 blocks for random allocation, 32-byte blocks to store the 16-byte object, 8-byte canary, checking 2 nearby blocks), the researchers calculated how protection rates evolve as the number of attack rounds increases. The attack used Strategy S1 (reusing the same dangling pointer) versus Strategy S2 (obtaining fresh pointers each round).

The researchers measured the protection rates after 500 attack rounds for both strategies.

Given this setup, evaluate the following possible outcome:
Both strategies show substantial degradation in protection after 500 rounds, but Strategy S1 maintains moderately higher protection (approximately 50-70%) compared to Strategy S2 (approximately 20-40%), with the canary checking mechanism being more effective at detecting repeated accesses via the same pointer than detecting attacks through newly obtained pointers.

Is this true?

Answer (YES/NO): NO